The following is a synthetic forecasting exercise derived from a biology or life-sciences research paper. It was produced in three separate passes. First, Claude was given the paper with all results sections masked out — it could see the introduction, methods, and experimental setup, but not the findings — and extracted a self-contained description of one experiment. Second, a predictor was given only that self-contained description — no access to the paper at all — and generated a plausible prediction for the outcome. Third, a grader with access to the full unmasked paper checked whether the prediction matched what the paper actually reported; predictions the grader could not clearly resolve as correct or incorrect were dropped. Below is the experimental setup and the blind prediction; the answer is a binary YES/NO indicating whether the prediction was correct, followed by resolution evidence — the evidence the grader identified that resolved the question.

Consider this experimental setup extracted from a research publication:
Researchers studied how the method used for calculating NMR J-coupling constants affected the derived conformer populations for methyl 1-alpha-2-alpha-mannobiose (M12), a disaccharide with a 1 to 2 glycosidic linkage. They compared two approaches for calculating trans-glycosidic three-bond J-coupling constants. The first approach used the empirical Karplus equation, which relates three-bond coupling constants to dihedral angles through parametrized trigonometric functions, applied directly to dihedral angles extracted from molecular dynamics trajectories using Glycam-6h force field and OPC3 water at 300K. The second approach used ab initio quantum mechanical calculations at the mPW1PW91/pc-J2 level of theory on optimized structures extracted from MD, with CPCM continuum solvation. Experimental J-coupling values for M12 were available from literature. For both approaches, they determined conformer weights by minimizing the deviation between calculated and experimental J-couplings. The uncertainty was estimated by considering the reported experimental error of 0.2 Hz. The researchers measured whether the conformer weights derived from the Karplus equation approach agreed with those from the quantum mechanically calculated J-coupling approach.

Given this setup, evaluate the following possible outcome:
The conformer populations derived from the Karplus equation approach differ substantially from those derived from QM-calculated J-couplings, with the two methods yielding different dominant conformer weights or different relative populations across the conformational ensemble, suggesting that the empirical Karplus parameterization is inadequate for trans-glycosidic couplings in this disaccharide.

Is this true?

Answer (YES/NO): NO